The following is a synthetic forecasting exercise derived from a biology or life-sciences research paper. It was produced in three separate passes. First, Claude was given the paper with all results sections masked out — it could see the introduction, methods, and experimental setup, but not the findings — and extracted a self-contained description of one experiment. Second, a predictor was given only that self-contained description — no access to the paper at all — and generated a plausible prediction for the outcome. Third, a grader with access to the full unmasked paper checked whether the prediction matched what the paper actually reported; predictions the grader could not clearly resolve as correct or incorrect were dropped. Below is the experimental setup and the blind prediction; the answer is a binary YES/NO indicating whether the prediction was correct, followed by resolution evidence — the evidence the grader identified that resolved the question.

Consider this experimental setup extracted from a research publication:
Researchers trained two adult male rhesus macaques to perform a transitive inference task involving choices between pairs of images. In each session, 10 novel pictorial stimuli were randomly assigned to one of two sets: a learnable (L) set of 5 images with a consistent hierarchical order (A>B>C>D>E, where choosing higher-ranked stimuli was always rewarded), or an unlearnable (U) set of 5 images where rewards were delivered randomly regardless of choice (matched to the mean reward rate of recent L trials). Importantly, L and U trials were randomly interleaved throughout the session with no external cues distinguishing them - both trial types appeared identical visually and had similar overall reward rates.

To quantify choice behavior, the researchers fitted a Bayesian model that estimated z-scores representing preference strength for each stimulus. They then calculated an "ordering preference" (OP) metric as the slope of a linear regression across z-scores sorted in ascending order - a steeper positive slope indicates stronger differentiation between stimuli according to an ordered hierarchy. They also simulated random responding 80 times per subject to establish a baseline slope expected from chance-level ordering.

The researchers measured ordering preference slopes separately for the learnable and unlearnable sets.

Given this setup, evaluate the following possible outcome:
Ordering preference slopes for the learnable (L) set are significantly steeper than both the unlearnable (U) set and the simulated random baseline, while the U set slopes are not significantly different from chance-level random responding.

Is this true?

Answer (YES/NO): NO